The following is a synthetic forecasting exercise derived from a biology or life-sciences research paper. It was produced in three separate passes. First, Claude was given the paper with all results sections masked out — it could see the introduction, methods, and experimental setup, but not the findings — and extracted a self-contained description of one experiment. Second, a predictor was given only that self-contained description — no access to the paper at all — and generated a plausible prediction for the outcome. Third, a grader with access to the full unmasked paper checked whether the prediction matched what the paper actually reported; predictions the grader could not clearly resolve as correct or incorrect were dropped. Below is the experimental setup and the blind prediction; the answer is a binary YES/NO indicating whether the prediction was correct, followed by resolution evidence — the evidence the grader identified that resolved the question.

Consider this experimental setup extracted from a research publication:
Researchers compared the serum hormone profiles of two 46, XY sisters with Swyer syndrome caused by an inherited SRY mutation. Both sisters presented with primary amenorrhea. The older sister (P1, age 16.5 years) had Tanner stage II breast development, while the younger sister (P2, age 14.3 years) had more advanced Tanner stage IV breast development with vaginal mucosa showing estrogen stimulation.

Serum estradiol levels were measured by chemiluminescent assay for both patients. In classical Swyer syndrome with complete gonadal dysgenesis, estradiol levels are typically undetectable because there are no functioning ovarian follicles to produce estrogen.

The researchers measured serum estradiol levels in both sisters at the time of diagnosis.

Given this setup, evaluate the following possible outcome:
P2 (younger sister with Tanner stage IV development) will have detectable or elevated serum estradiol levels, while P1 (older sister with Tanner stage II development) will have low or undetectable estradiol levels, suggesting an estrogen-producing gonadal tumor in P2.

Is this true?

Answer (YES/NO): YES